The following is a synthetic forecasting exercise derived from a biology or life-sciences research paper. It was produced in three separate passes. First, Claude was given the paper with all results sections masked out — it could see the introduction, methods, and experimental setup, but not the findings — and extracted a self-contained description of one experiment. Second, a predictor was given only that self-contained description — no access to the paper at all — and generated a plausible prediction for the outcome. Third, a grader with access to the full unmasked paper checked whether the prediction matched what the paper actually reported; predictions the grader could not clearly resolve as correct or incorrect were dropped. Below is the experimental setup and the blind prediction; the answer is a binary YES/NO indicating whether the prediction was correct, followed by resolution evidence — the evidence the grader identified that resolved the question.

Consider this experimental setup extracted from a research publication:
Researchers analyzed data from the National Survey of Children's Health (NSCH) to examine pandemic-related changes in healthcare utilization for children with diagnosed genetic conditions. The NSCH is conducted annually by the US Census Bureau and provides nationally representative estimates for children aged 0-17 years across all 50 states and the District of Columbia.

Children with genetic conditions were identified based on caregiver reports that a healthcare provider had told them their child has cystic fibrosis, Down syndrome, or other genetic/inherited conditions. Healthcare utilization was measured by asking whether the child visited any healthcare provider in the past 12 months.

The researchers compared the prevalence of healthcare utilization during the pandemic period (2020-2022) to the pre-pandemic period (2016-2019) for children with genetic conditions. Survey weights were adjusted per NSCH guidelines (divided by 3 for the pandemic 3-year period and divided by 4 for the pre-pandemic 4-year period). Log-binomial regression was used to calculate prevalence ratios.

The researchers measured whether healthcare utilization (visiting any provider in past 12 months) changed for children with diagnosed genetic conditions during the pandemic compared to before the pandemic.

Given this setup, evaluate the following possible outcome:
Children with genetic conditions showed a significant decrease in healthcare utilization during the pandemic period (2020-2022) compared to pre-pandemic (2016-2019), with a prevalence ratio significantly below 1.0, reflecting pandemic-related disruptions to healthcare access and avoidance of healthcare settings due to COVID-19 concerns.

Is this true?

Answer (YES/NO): YES